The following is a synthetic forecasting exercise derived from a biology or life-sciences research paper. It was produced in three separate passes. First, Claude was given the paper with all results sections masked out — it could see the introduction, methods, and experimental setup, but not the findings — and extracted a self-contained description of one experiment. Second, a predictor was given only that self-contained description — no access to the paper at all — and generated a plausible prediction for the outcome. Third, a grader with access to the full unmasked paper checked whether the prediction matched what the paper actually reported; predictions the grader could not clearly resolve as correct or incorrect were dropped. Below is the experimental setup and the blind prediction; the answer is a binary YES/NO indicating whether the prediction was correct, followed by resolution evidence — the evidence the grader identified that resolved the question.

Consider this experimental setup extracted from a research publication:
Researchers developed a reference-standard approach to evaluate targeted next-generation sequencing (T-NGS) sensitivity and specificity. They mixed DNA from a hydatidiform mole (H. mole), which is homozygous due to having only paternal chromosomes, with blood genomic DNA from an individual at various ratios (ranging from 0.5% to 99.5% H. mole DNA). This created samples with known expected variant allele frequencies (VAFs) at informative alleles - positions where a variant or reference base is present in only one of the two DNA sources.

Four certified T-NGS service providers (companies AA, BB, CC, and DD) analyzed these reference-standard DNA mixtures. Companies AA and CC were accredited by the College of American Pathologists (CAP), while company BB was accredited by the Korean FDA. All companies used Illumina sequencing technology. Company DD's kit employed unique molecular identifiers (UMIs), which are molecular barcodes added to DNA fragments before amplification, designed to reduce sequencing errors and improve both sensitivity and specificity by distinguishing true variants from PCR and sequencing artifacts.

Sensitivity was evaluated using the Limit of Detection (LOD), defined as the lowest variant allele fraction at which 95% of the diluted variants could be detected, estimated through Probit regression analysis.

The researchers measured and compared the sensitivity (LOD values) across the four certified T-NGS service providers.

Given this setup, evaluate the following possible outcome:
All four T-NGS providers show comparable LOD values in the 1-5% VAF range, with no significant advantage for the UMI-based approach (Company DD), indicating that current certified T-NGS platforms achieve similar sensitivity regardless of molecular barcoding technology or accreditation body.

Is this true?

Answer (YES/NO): NO